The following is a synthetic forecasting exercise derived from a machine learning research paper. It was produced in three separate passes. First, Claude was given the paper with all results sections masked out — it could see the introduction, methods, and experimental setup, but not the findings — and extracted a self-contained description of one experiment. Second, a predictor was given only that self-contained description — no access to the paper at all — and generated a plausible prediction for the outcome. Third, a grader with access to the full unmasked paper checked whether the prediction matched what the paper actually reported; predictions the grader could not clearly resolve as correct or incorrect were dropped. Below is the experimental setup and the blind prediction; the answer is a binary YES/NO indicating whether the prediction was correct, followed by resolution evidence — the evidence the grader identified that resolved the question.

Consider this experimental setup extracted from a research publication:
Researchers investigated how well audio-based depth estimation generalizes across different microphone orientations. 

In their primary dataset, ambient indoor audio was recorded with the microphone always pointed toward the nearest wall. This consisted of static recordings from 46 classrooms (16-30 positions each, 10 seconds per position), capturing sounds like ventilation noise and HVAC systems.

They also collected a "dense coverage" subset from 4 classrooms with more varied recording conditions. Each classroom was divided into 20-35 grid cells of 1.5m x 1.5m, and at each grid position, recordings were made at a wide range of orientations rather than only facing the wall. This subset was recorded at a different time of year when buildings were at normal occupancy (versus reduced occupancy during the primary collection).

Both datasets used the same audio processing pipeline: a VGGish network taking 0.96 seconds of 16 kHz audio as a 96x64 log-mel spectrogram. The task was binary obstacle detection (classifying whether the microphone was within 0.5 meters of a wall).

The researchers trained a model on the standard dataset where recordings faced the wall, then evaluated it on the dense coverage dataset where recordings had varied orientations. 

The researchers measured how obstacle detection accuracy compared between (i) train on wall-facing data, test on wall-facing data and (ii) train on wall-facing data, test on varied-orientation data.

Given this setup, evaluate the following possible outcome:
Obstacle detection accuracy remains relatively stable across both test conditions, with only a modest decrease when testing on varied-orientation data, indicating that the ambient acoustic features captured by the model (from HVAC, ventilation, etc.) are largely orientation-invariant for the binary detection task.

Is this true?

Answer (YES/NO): NO